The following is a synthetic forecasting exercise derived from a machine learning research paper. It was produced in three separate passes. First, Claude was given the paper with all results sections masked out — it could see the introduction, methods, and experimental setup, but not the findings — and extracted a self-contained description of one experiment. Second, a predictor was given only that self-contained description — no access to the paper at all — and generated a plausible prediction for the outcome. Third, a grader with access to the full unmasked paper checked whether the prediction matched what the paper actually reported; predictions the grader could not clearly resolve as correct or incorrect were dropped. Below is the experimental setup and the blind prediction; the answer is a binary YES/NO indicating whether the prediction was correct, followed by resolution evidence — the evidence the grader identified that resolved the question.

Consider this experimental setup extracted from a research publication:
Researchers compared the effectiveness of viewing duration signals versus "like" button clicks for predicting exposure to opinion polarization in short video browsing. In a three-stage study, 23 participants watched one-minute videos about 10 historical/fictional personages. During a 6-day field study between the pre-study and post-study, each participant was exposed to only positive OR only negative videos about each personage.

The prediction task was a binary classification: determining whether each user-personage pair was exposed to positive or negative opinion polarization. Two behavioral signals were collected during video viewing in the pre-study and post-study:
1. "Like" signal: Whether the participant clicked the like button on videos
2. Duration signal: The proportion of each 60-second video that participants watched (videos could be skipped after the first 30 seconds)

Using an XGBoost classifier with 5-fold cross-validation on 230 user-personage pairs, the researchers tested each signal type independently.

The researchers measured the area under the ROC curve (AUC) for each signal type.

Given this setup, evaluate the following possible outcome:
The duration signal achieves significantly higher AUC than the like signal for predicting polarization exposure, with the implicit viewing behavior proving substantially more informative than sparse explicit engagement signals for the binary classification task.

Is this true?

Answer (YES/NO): NO